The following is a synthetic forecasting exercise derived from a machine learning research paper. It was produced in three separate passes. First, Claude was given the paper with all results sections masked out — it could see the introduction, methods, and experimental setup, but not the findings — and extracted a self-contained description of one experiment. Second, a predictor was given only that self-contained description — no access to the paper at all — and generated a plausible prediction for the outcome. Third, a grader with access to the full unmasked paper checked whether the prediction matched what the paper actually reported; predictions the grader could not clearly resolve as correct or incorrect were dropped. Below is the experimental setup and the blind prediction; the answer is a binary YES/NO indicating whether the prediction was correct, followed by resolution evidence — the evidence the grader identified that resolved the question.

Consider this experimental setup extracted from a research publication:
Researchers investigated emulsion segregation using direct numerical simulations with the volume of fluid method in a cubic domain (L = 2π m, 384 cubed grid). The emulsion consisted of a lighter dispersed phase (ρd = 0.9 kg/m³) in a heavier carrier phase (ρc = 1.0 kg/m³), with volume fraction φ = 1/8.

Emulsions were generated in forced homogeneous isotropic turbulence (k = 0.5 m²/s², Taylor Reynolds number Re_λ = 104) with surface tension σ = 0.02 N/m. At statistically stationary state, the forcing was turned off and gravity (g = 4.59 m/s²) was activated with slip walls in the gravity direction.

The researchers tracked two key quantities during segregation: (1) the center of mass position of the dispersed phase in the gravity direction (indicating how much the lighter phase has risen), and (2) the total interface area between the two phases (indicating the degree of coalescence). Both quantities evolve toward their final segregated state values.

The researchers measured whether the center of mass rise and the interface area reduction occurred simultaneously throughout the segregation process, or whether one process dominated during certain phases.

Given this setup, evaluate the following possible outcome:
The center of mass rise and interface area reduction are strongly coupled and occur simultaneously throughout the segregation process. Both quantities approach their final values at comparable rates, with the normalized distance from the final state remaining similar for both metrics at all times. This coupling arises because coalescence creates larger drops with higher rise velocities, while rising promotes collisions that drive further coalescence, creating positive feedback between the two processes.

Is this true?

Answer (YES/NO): NO